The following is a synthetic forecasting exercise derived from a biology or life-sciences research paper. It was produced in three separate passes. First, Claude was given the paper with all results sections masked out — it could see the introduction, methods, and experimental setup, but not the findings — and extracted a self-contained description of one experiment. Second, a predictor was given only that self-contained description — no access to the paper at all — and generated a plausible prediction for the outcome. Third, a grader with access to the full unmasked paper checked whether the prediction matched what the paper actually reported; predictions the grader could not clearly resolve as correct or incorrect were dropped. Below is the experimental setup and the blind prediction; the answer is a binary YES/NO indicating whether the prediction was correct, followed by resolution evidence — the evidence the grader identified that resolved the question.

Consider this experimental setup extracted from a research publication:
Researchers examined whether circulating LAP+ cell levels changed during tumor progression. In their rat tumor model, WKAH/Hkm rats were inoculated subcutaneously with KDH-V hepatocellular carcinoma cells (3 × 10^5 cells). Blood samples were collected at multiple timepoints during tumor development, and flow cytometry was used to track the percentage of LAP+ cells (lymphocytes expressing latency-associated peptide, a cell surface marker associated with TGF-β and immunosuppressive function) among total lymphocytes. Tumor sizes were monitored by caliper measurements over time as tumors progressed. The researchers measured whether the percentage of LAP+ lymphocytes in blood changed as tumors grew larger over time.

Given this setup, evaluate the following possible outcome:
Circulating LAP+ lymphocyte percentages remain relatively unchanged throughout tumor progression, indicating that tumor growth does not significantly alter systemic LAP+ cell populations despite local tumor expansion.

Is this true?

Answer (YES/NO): NO